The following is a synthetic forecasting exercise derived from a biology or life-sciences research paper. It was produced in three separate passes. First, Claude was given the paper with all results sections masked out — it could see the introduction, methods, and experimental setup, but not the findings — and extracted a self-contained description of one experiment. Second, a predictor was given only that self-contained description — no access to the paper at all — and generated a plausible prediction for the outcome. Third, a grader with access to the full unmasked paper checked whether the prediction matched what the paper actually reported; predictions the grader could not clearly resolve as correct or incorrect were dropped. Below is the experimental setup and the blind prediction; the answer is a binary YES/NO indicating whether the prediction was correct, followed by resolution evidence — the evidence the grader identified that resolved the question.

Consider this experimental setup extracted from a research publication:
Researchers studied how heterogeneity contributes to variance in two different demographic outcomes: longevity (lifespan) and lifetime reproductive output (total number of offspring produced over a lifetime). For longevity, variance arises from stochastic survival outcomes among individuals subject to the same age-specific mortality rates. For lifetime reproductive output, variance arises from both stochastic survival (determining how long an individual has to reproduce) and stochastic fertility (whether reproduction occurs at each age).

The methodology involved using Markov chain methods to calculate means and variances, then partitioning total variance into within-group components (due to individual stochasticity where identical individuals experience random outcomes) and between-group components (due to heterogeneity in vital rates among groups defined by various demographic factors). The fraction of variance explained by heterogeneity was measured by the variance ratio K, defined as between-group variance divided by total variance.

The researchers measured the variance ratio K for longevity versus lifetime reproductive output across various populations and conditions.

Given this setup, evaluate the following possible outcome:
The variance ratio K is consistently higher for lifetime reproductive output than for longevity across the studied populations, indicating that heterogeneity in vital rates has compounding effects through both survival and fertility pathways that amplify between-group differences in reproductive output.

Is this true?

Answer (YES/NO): YES